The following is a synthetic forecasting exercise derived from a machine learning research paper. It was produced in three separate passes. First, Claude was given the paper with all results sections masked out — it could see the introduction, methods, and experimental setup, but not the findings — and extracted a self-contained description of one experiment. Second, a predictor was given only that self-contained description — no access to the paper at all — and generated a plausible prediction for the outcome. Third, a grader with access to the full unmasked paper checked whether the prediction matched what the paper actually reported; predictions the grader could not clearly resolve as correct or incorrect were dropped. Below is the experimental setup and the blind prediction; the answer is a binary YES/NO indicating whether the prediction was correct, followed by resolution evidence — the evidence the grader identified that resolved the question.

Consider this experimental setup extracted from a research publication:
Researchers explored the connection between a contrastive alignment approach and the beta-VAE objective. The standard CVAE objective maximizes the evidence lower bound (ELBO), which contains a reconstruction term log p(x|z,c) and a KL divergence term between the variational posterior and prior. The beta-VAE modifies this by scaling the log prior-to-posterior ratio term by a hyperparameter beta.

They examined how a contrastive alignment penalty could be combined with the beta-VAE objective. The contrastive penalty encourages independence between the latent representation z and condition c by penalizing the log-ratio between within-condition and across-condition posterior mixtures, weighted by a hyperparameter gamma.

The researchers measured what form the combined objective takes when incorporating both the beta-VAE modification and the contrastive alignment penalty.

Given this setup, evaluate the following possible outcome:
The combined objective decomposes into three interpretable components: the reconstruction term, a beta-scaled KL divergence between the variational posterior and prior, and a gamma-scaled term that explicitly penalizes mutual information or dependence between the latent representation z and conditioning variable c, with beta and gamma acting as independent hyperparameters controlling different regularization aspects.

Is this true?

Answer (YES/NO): YES